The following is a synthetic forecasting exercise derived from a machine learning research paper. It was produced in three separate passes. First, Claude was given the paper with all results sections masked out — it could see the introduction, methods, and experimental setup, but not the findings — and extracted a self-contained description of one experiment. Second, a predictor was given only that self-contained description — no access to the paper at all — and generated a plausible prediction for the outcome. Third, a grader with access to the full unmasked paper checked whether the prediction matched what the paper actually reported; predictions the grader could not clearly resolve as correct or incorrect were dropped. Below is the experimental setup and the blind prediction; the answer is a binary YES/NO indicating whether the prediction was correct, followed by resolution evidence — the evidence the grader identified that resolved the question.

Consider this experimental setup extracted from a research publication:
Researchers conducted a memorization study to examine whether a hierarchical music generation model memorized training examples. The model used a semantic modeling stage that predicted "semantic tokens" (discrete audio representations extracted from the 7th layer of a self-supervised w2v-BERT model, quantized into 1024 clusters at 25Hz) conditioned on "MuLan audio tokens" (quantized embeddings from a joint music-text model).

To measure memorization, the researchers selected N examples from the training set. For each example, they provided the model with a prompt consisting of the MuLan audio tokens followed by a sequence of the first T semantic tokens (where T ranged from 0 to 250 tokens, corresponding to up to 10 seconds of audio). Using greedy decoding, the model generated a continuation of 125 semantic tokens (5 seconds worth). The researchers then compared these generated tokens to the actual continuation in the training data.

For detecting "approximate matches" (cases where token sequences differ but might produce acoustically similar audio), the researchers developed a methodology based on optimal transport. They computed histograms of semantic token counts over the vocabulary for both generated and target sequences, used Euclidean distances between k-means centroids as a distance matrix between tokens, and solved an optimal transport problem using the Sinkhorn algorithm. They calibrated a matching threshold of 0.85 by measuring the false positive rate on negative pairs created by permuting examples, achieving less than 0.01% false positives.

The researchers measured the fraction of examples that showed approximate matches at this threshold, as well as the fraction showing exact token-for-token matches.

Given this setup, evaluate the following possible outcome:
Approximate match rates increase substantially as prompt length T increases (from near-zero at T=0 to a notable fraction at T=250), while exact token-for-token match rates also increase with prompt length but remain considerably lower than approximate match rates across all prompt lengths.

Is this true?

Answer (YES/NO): NO